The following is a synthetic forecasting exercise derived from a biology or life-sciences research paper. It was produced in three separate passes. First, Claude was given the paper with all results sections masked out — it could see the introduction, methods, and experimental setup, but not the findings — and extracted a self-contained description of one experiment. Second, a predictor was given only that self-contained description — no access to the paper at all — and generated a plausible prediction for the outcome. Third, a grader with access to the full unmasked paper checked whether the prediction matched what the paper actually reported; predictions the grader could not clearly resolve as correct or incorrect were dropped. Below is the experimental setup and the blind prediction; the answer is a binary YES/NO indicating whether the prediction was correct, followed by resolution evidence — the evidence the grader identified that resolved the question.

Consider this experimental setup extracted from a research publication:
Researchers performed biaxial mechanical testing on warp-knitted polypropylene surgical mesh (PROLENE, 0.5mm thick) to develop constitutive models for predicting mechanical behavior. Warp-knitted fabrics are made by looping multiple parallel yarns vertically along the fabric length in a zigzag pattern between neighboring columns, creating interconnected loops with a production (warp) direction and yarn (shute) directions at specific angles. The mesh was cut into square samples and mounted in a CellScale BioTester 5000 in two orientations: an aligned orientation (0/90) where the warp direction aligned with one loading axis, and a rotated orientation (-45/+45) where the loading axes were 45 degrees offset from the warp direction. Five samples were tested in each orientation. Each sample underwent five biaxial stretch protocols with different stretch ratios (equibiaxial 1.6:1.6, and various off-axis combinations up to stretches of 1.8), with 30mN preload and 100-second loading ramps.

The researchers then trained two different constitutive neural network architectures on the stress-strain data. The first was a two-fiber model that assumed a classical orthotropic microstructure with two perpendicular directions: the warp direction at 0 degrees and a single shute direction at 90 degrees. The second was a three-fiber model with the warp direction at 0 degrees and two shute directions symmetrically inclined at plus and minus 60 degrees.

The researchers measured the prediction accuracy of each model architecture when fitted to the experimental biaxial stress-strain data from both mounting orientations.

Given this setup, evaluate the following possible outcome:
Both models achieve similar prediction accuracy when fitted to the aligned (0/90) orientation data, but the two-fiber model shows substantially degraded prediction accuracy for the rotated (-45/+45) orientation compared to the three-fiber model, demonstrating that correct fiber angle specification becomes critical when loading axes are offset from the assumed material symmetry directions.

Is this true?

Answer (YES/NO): YES